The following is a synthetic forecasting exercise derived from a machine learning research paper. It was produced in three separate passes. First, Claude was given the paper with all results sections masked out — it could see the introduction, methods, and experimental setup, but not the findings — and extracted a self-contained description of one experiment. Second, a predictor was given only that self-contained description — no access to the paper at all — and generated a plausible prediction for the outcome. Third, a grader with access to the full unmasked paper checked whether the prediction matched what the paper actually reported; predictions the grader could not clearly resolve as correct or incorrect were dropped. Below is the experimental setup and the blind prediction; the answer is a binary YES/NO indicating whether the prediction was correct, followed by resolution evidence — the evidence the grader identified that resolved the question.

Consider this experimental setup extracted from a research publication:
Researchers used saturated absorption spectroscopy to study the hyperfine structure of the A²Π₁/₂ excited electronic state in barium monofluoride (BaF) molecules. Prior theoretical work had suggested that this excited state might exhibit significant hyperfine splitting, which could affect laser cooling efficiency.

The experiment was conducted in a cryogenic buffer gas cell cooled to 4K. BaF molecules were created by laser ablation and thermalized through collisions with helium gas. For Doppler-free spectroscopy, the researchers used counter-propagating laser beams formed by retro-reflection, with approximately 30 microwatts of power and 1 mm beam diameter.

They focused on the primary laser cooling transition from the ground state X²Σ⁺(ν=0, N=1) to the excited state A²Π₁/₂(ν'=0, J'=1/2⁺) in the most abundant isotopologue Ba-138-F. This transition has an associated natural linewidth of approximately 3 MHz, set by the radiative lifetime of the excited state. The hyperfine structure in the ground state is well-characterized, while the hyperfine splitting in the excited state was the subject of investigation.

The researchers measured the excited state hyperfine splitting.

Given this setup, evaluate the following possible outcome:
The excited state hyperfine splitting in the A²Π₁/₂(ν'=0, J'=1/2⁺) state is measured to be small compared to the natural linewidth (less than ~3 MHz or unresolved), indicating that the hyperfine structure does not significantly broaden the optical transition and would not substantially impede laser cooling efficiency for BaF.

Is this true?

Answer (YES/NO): NO